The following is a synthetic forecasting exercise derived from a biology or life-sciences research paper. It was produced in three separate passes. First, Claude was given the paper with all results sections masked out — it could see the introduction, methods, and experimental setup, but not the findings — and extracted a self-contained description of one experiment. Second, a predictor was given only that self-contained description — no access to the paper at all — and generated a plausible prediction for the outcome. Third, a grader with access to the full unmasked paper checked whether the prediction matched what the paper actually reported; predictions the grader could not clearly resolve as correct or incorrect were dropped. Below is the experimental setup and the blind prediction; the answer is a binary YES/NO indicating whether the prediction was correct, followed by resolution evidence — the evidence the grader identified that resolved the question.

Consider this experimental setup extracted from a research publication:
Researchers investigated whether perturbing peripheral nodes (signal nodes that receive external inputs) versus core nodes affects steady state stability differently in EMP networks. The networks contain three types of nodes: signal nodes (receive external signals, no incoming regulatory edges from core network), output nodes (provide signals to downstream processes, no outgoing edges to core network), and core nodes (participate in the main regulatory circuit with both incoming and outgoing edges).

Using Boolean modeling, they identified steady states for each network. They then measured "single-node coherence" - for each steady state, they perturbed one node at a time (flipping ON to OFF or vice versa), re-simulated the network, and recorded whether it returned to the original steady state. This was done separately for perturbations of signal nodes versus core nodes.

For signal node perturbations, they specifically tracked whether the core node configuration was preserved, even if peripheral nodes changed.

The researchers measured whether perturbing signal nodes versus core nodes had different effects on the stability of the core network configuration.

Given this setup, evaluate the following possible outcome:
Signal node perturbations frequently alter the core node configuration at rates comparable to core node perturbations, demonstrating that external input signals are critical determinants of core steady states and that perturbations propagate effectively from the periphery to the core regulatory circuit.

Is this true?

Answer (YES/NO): NO